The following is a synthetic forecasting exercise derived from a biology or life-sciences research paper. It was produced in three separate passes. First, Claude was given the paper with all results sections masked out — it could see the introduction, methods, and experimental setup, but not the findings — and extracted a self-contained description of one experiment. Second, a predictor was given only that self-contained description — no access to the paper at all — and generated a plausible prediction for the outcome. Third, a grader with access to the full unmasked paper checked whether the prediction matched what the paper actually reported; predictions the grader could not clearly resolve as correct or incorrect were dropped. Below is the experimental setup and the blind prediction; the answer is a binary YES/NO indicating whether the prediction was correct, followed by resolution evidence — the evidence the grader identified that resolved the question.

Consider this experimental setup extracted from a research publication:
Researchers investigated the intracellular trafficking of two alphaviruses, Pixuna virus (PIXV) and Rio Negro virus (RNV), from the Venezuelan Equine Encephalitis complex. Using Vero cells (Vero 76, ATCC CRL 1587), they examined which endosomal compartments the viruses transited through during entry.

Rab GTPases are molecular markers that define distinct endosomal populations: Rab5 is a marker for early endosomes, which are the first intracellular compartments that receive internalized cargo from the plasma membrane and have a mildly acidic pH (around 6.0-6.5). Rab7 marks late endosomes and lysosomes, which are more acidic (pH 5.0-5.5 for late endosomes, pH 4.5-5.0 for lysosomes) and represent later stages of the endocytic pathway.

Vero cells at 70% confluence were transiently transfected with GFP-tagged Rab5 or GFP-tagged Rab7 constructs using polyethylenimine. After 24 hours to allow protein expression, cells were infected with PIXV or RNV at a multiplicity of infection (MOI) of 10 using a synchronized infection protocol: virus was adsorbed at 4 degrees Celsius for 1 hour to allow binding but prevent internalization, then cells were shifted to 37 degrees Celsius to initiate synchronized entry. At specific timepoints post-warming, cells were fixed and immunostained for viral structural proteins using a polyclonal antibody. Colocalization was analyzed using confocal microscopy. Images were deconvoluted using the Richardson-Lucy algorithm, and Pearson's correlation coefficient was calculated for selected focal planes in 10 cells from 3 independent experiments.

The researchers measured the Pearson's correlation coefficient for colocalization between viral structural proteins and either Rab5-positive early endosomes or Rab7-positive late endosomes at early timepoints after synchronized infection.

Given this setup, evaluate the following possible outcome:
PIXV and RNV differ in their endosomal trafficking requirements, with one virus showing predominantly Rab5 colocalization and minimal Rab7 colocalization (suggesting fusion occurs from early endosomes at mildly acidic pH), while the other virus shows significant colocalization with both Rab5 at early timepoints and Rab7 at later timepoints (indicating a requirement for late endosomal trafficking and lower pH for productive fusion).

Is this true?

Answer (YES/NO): NO